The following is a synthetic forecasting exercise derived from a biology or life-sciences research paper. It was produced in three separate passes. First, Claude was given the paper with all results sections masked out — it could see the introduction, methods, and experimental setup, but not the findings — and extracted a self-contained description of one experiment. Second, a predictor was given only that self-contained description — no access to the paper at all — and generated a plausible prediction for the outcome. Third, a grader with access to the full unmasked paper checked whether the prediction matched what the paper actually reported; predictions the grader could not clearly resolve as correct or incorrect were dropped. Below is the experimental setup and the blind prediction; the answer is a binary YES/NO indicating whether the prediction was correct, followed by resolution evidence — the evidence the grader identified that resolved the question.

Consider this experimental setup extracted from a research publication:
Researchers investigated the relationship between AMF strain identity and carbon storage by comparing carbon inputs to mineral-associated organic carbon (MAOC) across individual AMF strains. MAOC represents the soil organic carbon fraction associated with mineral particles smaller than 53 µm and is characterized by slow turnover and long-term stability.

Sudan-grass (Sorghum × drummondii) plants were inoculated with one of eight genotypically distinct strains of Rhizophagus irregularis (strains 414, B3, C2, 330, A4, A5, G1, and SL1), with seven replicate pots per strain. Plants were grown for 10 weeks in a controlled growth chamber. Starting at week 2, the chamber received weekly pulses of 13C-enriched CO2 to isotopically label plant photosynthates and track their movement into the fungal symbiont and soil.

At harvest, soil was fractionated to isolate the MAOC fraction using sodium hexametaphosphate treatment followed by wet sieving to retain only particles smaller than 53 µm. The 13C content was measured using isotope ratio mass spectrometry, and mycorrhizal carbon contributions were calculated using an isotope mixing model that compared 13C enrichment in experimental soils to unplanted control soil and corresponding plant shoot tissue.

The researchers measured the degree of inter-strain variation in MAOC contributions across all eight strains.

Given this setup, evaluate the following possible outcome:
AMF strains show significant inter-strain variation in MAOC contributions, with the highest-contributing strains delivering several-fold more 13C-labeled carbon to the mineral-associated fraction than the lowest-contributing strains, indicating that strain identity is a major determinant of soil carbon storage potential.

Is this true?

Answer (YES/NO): NO